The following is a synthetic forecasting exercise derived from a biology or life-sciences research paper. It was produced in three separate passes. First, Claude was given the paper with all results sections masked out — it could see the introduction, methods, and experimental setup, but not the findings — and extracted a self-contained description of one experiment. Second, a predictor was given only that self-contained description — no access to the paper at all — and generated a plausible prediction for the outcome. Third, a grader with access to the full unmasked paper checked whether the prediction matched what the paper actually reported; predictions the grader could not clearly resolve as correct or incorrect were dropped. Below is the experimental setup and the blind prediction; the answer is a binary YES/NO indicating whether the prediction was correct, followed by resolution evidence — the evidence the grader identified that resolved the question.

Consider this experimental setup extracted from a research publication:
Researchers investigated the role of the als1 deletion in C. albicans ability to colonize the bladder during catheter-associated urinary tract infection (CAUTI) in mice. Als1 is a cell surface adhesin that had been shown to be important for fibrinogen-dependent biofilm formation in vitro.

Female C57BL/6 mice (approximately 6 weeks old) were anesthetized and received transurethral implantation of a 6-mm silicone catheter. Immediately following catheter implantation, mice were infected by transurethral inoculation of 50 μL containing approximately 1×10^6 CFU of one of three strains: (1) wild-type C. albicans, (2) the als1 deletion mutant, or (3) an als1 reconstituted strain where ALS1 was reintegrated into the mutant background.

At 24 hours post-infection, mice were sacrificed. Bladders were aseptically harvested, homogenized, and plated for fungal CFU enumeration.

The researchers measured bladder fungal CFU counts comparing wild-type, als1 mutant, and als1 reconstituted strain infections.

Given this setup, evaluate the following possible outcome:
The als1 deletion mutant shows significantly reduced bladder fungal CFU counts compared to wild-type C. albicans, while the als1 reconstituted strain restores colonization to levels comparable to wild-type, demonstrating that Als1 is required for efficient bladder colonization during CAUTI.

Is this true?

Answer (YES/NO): YES